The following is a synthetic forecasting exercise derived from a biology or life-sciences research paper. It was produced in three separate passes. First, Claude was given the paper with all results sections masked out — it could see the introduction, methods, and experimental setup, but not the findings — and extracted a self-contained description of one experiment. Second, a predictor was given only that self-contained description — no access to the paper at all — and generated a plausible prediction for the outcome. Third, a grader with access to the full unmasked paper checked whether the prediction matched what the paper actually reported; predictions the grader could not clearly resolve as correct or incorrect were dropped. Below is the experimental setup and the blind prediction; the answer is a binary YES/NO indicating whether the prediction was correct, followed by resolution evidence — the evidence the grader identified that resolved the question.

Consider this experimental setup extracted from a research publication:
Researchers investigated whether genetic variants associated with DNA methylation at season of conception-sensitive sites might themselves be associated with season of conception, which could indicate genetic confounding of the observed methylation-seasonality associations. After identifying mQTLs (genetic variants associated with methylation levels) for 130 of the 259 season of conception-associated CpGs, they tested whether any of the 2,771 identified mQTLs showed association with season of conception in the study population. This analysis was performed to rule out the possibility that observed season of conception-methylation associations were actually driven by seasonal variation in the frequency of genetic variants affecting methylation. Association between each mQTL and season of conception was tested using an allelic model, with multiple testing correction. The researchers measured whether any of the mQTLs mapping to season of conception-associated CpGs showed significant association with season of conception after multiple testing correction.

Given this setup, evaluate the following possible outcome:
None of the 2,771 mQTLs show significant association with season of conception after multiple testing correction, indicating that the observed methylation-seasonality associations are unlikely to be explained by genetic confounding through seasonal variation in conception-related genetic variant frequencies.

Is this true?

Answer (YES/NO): YES